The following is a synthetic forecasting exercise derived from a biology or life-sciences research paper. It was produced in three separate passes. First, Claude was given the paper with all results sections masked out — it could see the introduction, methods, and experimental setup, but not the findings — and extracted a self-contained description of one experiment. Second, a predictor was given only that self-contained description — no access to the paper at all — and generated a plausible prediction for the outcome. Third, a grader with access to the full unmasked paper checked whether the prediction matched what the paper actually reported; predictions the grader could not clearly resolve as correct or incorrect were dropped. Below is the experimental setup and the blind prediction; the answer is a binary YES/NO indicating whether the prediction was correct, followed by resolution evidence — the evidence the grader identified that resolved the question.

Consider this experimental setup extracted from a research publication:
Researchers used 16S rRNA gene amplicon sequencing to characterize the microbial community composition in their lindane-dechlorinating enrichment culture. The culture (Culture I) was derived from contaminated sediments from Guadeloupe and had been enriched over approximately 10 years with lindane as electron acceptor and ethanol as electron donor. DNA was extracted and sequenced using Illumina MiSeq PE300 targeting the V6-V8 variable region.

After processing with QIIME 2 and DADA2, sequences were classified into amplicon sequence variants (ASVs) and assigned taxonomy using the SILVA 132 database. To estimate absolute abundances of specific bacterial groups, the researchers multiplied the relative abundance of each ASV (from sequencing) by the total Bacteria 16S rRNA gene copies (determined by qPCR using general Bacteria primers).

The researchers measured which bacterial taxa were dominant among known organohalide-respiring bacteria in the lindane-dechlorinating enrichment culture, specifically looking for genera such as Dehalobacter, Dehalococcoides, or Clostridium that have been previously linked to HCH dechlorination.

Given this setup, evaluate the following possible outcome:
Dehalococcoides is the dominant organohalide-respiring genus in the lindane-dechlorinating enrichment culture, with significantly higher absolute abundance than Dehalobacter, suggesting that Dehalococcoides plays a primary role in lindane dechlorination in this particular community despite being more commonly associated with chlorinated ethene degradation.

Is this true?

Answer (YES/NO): NO